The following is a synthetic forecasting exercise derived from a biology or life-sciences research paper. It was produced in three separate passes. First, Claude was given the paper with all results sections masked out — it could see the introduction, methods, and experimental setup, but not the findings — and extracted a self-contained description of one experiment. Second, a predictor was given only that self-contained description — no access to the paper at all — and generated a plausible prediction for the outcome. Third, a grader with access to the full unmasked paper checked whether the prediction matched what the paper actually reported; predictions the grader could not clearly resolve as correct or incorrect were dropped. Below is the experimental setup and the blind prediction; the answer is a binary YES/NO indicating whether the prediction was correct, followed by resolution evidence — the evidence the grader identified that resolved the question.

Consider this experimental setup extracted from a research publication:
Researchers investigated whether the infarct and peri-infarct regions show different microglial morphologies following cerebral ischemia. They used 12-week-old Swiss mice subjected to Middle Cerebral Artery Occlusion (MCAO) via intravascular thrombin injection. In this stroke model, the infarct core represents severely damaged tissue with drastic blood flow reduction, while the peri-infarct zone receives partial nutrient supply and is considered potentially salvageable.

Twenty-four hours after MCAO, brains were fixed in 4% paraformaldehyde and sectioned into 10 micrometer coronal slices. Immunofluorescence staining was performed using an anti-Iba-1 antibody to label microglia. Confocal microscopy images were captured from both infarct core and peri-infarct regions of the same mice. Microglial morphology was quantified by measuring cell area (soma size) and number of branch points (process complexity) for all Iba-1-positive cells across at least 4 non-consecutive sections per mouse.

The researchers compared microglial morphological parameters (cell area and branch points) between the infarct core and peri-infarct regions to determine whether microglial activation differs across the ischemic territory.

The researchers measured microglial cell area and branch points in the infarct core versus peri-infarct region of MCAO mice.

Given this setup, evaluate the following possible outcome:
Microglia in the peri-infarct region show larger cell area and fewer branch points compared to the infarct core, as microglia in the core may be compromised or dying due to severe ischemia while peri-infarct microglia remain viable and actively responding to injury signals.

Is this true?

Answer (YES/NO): NO